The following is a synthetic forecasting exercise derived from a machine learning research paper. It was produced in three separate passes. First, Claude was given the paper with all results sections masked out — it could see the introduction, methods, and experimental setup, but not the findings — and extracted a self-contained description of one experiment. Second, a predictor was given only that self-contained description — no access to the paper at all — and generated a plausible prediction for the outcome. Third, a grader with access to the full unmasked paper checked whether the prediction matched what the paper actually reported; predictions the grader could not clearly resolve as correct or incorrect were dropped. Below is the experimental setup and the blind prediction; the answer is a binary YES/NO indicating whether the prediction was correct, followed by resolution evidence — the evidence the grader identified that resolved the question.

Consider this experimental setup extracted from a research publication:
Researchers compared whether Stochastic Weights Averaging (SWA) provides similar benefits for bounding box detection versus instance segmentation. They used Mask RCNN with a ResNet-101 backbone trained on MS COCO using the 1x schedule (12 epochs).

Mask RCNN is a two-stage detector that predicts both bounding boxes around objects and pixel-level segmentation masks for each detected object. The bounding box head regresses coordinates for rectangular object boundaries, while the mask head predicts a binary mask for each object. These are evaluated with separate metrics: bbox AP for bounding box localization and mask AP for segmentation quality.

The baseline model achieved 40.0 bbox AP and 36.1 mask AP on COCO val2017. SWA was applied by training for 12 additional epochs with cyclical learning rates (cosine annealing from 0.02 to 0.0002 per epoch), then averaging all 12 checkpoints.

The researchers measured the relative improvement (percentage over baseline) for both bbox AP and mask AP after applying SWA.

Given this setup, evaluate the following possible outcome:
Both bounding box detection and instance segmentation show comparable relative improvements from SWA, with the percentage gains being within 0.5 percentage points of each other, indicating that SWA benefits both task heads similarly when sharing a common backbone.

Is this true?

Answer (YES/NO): YES